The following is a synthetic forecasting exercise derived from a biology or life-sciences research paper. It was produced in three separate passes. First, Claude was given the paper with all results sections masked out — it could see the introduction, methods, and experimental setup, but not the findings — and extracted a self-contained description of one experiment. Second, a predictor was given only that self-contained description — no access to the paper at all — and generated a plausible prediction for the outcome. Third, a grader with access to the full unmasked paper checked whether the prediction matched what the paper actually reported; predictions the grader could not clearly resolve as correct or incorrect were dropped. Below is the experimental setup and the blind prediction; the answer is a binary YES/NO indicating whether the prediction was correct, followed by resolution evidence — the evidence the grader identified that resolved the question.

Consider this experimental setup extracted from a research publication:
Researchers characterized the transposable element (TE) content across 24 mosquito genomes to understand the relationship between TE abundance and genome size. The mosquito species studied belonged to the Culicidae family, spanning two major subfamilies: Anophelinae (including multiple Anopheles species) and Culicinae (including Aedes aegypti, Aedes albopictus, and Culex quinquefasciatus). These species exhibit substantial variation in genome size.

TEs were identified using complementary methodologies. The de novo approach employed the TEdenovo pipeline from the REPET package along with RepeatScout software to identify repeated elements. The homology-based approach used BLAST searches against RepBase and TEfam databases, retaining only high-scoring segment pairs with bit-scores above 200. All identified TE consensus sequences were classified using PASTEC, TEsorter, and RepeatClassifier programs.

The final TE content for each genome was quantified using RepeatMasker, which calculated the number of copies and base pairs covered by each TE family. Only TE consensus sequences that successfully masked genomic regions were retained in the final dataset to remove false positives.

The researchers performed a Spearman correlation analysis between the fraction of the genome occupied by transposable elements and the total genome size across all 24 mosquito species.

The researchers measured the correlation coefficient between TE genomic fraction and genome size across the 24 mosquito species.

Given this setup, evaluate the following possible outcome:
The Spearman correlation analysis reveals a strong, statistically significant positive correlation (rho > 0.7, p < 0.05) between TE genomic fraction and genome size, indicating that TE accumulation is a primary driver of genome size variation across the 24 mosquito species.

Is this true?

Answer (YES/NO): YES